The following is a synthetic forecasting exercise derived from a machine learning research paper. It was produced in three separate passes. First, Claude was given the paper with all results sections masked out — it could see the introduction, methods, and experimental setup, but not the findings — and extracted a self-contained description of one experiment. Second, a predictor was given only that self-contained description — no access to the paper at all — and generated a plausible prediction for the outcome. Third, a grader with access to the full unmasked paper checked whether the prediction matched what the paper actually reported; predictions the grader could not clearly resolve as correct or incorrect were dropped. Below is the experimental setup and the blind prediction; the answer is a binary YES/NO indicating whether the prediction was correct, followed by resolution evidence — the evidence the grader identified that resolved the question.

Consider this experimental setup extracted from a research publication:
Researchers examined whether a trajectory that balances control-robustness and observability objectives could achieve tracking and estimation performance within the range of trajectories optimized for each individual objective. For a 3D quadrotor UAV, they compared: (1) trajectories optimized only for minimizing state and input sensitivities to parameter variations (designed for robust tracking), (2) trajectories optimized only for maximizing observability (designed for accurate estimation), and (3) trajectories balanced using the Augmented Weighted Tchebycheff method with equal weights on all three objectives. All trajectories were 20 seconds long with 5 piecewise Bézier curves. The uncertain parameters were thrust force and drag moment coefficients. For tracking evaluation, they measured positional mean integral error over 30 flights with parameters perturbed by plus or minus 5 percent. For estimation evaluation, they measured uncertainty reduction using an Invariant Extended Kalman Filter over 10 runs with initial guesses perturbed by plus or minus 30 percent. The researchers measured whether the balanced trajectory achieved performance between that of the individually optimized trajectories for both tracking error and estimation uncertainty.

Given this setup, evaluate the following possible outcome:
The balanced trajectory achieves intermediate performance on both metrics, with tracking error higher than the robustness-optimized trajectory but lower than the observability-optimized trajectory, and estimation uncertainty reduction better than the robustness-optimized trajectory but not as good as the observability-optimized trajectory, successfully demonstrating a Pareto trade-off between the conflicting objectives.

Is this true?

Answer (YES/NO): YES